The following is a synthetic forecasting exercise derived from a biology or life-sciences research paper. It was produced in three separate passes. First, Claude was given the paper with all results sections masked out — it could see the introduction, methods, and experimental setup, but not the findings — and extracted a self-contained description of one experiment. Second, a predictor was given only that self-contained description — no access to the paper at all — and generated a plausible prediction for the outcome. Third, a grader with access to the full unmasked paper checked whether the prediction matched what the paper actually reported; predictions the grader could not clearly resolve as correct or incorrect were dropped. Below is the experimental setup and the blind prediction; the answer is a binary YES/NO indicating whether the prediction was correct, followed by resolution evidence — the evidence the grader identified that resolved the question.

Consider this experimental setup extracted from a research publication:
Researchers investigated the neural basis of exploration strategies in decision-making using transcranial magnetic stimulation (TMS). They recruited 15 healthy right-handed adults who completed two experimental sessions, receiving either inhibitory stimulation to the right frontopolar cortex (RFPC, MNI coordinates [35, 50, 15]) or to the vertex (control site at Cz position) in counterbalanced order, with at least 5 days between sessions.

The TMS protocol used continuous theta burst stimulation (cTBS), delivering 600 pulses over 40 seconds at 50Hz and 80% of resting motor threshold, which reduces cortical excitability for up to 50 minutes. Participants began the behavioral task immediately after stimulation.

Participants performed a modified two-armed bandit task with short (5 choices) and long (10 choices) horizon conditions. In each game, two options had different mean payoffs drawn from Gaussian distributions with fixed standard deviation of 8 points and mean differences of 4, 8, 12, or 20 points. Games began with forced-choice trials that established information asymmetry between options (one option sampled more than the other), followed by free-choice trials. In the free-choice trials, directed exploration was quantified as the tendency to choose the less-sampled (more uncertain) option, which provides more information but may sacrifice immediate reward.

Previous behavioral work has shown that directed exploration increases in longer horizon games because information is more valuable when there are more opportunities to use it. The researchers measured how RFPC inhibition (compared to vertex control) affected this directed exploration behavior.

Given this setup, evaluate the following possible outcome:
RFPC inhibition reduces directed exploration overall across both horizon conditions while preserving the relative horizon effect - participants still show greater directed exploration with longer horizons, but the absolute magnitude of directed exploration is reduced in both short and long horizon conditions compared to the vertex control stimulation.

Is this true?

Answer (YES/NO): NO